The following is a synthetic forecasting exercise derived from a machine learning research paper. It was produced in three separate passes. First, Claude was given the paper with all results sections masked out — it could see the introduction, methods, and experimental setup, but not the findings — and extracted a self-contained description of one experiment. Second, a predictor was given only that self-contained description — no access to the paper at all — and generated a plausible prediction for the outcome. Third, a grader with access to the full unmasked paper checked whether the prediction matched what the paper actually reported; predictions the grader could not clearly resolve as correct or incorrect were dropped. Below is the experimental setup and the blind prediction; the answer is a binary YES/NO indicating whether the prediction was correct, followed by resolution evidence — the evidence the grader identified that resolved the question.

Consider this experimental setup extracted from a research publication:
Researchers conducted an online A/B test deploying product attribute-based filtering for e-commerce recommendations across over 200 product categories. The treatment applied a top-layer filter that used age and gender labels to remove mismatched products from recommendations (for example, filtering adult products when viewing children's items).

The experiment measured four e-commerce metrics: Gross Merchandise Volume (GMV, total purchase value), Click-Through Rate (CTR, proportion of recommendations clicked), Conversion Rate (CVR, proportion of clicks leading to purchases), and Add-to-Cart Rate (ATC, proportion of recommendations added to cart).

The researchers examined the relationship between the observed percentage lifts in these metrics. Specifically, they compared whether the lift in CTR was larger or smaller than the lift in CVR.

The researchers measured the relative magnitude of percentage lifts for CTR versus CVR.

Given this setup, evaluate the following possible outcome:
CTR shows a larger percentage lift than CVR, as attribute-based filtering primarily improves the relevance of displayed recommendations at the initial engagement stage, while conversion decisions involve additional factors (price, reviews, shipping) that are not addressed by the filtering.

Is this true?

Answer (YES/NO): YES